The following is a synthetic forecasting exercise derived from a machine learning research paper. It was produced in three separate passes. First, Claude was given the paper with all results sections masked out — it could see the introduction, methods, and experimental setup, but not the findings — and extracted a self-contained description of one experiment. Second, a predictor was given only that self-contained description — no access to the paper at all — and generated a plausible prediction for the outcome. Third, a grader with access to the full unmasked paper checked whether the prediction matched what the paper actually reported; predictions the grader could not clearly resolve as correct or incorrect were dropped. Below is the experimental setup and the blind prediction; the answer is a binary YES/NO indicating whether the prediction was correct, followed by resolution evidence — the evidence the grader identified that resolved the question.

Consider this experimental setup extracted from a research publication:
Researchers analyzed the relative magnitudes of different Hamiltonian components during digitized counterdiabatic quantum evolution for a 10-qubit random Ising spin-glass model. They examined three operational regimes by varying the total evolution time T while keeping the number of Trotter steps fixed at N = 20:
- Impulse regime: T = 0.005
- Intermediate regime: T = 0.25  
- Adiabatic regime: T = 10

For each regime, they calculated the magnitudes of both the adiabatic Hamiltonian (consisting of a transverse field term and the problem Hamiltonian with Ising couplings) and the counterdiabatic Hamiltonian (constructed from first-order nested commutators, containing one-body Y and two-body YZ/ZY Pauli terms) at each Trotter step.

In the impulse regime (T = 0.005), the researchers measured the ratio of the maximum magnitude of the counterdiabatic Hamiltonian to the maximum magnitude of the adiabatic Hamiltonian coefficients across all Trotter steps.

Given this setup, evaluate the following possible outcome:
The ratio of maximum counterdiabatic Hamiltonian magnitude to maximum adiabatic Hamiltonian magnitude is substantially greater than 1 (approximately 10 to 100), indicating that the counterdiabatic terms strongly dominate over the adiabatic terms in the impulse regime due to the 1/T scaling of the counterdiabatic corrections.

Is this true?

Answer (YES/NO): YES